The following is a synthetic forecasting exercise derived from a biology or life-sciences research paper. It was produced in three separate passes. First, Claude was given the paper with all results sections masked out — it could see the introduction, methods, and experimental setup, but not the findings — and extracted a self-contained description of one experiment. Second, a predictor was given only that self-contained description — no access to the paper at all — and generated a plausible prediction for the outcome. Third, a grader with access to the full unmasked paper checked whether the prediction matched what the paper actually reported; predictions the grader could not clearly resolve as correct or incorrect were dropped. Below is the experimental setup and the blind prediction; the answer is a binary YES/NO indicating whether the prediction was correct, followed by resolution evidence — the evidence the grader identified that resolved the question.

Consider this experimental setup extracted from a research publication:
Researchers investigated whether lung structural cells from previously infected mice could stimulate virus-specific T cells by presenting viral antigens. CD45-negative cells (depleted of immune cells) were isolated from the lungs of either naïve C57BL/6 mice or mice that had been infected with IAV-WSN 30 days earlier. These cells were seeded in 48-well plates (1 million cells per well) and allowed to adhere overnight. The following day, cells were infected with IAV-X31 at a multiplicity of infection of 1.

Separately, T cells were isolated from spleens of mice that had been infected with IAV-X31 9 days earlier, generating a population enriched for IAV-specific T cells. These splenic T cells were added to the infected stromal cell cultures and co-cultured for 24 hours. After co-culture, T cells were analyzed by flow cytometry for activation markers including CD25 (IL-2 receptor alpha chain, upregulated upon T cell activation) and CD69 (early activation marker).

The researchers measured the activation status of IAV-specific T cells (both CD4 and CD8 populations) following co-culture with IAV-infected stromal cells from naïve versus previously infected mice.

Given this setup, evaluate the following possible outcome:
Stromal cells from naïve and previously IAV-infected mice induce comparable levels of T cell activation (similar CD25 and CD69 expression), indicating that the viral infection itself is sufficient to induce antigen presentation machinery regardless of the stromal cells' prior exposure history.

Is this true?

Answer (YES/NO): NO